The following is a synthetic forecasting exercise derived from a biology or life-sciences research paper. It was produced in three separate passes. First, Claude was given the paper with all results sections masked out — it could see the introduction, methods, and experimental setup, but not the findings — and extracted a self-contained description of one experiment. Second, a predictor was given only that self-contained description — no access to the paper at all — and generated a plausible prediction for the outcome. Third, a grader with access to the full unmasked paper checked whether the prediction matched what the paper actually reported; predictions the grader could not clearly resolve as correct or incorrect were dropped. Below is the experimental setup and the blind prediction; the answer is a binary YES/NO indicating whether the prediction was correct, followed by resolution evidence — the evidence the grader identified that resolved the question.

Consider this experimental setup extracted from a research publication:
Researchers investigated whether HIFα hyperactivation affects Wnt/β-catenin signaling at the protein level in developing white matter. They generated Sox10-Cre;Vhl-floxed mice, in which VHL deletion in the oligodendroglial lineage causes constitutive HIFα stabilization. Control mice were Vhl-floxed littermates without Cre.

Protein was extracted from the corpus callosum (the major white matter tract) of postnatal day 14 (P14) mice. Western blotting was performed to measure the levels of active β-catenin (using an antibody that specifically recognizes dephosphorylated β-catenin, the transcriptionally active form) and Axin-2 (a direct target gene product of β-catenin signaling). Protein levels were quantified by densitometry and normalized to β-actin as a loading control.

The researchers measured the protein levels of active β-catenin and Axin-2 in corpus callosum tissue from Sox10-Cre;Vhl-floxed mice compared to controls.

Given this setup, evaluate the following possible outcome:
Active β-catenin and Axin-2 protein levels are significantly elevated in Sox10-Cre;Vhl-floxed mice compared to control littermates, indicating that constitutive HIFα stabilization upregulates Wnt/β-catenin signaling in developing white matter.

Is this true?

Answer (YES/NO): NO